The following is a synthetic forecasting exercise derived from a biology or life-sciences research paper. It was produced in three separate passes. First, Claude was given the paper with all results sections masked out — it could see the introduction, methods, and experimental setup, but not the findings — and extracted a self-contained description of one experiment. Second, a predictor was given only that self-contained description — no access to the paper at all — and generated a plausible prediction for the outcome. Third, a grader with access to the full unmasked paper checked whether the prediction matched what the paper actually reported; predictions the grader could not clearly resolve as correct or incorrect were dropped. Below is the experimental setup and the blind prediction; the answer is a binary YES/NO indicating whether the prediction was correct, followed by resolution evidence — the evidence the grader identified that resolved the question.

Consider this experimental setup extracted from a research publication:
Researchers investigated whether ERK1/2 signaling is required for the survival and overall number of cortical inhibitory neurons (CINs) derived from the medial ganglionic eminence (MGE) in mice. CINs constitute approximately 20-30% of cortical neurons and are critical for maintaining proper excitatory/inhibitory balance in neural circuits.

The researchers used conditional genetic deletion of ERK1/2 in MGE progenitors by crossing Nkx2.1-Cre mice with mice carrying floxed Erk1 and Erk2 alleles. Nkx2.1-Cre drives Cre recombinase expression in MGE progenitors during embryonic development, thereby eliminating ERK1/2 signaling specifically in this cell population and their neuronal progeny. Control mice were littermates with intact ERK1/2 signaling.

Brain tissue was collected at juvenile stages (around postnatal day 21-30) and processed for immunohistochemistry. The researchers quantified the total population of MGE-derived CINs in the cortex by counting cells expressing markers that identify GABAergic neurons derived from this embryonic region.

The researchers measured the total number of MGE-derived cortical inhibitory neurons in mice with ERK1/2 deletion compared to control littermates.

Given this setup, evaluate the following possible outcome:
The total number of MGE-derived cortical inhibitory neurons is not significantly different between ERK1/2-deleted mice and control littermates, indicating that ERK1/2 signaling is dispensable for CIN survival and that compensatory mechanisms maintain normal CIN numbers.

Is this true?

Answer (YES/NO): YES